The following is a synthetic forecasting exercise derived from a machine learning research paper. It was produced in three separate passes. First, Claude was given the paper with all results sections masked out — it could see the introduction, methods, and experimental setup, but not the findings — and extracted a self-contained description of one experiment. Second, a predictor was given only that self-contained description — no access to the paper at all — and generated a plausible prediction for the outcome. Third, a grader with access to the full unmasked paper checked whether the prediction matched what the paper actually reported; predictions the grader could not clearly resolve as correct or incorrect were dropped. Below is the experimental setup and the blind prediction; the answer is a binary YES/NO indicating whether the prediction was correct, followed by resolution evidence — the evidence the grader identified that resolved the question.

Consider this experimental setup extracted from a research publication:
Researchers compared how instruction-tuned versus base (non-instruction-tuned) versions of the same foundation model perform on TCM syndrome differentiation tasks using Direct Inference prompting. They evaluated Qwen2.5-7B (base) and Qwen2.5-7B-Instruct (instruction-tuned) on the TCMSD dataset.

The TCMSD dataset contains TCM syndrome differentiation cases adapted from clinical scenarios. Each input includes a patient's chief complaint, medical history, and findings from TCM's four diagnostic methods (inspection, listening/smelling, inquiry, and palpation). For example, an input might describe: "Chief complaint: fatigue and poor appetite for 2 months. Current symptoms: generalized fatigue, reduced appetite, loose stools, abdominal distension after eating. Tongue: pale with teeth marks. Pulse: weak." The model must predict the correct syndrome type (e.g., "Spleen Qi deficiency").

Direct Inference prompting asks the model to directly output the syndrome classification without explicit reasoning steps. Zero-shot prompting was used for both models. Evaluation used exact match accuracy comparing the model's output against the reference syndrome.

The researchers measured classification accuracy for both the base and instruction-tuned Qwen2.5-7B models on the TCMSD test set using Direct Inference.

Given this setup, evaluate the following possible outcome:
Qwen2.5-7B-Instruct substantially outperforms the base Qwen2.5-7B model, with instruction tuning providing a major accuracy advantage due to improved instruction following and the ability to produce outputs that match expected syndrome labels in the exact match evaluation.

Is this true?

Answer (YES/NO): NO